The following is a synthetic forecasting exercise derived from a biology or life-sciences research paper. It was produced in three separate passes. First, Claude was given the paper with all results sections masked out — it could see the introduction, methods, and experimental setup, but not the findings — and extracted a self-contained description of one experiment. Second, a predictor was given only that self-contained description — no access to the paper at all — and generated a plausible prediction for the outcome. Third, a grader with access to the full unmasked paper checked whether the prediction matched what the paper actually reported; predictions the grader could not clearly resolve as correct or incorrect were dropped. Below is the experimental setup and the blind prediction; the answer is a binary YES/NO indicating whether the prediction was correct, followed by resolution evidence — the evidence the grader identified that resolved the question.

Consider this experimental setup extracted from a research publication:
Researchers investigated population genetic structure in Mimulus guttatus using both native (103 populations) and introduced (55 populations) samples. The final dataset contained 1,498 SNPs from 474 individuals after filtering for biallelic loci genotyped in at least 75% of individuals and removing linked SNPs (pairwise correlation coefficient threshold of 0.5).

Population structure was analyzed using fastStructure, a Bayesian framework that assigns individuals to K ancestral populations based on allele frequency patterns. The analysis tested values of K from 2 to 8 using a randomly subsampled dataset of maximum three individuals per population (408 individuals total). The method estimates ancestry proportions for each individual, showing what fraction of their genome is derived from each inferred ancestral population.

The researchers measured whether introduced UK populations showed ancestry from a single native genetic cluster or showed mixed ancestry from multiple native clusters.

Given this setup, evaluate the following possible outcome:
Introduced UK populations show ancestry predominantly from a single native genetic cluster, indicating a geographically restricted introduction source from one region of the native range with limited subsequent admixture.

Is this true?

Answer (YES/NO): NO